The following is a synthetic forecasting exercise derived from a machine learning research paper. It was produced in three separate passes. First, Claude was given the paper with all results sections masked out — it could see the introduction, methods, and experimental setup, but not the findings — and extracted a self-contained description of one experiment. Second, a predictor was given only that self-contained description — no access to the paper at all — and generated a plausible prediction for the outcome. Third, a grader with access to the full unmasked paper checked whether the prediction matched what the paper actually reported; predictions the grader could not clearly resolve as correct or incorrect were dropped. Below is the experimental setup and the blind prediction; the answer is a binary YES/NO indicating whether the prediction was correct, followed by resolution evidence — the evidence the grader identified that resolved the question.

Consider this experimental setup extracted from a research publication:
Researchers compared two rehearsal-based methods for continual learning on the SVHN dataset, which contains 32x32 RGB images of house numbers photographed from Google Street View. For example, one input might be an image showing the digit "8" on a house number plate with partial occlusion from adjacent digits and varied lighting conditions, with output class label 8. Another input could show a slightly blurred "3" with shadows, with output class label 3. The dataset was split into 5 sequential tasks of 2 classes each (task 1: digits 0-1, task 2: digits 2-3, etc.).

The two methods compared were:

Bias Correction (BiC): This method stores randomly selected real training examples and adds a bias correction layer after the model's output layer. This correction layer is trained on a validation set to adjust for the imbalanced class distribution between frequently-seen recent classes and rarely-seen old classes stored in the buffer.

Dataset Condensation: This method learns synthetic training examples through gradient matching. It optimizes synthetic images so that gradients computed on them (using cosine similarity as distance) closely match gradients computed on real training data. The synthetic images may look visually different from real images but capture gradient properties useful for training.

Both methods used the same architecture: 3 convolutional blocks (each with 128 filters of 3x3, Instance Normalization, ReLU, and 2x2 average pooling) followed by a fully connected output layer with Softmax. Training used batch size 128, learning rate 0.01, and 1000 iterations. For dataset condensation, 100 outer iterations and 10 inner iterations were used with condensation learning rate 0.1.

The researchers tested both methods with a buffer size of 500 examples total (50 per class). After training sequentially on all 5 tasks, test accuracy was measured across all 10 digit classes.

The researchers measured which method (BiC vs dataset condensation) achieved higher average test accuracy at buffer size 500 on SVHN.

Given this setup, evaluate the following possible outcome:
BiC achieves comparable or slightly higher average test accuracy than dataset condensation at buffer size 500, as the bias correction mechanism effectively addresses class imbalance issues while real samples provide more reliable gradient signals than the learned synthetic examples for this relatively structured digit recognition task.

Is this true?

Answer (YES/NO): YES